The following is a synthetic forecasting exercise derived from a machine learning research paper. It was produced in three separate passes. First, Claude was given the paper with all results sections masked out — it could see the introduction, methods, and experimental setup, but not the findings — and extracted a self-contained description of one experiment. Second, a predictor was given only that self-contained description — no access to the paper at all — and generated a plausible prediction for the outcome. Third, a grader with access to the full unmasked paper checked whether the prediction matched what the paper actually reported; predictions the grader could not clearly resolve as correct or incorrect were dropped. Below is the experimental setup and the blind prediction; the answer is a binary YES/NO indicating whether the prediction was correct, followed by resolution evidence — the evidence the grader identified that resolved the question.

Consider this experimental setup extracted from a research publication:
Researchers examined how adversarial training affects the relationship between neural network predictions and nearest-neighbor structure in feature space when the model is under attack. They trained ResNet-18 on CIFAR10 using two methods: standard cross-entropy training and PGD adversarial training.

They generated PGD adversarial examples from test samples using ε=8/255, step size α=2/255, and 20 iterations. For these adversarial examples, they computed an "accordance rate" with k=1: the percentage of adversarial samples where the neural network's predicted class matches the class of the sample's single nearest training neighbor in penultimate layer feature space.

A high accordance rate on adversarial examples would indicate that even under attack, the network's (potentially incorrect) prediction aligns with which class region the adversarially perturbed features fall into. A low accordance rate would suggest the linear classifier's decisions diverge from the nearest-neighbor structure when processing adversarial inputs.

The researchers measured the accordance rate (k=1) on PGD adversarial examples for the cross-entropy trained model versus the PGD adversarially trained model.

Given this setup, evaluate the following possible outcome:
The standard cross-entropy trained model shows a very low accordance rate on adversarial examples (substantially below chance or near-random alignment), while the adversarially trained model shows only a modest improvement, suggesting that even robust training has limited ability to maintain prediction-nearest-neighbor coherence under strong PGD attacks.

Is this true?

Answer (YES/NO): NO